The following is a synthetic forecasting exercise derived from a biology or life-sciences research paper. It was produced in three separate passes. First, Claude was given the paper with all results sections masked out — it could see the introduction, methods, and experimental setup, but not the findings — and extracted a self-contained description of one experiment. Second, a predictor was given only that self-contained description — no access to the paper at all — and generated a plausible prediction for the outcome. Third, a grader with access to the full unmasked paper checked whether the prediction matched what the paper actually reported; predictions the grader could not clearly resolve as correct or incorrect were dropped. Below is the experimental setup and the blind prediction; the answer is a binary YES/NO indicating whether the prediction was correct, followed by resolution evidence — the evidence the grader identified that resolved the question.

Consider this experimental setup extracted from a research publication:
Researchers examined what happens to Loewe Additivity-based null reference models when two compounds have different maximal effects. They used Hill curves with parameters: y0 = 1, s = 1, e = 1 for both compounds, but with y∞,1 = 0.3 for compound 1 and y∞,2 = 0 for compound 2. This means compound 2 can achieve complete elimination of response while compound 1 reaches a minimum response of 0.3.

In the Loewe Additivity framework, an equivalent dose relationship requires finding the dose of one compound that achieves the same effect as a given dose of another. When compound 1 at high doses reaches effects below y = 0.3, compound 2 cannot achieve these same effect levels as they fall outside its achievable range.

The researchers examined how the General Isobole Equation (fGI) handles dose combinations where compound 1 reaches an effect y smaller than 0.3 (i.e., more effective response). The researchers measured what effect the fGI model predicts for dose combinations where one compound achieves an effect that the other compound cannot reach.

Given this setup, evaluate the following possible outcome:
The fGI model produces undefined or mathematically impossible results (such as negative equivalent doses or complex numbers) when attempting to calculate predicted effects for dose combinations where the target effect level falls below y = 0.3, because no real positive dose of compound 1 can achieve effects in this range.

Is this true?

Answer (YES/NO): NO